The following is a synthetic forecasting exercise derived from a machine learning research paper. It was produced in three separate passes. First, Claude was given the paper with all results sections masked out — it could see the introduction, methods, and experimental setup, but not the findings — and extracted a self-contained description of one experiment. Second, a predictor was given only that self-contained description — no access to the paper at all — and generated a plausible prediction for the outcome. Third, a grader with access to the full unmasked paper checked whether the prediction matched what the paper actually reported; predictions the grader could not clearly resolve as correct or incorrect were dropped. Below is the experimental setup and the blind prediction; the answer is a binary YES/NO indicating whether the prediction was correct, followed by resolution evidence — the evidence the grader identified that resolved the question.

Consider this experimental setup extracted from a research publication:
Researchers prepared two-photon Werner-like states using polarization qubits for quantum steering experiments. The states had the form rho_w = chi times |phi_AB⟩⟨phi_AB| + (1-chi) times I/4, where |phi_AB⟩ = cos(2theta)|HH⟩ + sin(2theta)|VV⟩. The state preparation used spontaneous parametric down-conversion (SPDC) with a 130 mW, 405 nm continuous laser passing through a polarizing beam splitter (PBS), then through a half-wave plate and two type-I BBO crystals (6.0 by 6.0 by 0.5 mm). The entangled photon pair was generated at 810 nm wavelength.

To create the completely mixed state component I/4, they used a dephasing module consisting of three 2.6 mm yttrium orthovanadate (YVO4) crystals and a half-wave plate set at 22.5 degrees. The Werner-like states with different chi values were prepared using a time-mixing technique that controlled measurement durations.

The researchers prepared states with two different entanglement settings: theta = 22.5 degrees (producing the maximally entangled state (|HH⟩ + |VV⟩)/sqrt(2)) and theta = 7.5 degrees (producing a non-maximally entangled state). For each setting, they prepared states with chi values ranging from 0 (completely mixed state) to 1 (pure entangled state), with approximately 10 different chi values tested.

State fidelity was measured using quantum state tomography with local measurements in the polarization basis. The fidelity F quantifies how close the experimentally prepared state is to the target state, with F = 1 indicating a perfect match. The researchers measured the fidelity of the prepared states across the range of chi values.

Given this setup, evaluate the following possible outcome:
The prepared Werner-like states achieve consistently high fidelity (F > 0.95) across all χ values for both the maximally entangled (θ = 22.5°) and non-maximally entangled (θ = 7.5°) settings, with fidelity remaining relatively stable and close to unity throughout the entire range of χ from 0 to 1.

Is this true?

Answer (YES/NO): YES